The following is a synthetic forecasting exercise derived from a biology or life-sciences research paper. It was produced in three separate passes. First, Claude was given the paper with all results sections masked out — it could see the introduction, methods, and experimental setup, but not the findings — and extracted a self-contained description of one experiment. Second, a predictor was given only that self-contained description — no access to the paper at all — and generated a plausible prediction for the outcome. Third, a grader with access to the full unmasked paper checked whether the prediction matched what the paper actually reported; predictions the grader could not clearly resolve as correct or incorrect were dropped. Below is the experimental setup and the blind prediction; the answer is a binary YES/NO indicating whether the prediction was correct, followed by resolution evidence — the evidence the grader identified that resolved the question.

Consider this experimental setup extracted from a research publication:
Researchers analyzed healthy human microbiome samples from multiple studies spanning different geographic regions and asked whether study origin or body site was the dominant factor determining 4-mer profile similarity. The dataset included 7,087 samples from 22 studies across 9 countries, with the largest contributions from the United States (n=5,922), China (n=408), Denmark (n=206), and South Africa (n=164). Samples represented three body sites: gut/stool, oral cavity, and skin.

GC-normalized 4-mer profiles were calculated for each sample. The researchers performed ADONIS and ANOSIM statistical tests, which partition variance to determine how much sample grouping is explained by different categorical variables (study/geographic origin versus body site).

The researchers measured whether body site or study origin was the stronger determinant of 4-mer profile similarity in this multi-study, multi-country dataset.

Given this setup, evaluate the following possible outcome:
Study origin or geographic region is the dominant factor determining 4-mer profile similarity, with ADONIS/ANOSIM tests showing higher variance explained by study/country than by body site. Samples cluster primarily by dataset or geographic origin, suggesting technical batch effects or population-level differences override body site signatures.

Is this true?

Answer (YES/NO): NO